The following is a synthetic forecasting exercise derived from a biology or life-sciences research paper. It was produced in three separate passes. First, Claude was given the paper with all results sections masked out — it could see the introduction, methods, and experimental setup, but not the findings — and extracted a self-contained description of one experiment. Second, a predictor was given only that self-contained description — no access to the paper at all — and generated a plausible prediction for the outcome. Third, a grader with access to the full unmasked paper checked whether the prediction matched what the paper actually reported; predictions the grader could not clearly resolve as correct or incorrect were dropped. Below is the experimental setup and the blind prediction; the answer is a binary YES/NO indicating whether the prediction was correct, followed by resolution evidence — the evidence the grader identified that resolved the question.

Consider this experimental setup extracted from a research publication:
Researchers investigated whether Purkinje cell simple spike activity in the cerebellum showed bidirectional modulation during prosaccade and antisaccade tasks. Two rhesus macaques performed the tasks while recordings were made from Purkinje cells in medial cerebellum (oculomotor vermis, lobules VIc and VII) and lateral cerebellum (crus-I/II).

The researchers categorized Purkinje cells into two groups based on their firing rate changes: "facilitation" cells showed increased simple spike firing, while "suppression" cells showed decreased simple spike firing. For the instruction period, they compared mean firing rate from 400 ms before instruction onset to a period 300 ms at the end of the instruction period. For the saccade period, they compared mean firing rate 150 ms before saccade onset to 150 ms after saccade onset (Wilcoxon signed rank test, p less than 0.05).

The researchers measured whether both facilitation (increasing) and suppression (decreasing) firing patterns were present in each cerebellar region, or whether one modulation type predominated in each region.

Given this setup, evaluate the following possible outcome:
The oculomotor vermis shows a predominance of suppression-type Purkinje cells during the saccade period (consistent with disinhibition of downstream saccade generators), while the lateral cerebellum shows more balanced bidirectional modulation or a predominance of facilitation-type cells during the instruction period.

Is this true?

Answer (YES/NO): NO